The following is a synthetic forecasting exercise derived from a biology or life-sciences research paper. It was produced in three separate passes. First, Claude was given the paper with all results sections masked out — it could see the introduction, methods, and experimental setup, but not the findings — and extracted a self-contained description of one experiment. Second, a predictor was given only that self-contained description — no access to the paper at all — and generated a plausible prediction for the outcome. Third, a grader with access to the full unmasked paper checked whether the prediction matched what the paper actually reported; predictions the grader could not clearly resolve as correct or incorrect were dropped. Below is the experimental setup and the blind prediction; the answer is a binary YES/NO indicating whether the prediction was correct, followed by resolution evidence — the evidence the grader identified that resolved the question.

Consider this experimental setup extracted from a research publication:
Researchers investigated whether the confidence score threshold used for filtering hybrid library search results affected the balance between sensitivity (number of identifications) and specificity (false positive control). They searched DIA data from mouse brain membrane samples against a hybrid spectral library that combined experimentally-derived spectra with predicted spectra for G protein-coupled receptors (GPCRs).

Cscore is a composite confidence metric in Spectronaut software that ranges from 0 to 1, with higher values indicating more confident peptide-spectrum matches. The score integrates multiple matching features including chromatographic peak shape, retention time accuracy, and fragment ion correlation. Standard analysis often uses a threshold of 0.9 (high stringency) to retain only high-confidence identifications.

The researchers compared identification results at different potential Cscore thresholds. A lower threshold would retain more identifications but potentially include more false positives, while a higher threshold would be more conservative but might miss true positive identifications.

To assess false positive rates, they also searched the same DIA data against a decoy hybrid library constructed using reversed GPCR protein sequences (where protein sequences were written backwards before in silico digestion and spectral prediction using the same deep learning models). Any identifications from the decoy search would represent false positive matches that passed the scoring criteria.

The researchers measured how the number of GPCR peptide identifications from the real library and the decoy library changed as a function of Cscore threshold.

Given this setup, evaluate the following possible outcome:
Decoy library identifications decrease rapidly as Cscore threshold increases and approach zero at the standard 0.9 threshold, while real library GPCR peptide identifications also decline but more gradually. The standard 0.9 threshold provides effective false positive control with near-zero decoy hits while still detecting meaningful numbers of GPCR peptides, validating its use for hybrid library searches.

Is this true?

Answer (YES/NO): NO